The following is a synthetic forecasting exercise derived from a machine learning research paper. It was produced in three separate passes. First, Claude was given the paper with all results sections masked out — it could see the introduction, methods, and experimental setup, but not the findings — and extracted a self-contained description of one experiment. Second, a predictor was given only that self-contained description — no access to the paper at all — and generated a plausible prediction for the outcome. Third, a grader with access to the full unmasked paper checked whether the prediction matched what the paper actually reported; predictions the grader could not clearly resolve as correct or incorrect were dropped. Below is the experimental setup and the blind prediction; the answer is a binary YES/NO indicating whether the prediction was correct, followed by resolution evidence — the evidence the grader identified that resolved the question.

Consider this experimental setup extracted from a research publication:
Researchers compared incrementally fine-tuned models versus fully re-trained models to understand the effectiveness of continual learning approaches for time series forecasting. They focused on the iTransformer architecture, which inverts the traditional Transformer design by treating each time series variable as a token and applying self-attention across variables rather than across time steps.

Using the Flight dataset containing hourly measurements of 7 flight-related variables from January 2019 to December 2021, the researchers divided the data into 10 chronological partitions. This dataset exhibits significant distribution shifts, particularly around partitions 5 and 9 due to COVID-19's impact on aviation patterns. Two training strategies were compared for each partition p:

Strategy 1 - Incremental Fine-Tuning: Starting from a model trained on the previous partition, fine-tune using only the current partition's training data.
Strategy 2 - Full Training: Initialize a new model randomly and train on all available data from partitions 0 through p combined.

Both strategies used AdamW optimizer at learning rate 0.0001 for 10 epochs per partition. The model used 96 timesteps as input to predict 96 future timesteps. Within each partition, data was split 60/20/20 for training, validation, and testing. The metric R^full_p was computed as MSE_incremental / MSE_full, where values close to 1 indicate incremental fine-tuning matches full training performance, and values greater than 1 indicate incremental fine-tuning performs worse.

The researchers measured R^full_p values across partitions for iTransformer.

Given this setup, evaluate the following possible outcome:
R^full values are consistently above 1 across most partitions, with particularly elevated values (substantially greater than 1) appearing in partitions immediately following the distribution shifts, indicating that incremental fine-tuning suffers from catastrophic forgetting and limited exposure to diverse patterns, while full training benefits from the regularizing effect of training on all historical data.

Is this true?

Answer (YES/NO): NO